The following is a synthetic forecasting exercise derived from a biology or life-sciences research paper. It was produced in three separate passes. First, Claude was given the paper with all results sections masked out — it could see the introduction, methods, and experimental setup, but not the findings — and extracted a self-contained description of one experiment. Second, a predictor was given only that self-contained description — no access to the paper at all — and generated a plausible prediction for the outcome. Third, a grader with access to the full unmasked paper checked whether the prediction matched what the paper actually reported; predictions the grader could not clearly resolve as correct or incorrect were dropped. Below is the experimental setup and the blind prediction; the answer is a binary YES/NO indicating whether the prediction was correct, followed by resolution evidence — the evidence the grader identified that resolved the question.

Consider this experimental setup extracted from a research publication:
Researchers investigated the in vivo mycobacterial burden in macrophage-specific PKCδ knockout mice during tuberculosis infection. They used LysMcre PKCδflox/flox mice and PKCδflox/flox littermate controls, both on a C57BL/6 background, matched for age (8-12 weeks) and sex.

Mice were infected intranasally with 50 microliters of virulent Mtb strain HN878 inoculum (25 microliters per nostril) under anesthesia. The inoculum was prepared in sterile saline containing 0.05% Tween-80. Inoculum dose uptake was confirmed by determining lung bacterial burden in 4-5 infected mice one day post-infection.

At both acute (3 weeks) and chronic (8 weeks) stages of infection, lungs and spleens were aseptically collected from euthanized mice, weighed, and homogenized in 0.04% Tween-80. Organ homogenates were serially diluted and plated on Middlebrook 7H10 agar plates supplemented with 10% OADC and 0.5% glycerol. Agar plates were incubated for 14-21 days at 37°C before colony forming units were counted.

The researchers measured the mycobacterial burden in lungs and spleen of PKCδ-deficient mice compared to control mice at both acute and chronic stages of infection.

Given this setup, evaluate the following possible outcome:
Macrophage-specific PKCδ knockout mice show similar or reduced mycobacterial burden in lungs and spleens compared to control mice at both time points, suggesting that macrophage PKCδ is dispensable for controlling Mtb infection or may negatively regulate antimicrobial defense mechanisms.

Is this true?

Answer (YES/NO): NO